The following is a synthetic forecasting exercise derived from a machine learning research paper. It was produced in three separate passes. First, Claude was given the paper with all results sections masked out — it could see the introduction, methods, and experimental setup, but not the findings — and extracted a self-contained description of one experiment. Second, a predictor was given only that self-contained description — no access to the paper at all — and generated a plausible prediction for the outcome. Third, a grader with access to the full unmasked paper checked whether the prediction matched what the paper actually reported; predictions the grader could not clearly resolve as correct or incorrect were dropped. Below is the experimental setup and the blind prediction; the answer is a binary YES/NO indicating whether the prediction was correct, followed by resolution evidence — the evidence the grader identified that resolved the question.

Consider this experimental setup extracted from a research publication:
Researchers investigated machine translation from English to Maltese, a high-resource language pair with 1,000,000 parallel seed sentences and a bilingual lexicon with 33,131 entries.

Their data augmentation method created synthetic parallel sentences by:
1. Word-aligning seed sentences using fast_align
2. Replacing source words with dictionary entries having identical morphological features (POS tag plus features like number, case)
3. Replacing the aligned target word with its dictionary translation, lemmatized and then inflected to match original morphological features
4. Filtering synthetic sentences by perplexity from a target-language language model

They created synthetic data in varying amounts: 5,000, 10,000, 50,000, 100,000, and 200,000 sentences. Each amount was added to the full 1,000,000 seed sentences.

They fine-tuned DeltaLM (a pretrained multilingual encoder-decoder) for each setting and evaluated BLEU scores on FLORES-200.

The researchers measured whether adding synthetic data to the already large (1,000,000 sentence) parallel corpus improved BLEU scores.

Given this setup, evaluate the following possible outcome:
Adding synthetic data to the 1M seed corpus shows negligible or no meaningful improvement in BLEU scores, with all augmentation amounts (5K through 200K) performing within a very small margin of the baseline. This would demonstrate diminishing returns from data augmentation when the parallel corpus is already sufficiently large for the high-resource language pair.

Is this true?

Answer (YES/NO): NO